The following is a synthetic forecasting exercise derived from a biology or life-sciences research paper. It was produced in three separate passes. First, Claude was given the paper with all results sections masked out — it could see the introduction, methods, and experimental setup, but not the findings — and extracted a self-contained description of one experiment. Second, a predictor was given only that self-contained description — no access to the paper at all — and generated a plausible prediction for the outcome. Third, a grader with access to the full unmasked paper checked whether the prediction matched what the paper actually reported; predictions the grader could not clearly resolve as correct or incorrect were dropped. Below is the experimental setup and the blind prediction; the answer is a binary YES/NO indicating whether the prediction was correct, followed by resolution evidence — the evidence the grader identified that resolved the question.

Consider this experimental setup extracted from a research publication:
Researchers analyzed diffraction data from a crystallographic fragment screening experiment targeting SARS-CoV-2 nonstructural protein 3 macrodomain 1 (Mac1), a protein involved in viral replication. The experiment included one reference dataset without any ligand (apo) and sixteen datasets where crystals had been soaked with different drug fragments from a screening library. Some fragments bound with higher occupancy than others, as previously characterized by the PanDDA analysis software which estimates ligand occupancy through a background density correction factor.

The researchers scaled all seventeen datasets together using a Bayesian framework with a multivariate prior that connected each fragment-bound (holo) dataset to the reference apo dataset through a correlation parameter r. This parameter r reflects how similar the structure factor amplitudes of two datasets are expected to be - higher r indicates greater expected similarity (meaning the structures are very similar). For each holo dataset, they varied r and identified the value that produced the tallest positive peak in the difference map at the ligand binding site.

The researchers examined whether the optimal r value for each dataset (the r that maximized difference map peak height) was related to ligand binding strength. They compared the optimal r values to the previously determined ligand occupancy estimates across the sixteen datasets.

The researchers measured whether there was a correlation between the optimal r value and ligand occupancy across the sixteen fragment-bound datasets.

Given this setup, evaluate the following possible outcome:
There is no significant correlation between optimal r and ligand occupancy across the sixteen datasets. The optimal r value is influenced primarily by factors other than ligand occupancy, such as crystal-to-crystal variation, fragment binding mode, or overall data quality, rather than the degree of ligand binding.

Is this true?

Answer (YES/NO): NO